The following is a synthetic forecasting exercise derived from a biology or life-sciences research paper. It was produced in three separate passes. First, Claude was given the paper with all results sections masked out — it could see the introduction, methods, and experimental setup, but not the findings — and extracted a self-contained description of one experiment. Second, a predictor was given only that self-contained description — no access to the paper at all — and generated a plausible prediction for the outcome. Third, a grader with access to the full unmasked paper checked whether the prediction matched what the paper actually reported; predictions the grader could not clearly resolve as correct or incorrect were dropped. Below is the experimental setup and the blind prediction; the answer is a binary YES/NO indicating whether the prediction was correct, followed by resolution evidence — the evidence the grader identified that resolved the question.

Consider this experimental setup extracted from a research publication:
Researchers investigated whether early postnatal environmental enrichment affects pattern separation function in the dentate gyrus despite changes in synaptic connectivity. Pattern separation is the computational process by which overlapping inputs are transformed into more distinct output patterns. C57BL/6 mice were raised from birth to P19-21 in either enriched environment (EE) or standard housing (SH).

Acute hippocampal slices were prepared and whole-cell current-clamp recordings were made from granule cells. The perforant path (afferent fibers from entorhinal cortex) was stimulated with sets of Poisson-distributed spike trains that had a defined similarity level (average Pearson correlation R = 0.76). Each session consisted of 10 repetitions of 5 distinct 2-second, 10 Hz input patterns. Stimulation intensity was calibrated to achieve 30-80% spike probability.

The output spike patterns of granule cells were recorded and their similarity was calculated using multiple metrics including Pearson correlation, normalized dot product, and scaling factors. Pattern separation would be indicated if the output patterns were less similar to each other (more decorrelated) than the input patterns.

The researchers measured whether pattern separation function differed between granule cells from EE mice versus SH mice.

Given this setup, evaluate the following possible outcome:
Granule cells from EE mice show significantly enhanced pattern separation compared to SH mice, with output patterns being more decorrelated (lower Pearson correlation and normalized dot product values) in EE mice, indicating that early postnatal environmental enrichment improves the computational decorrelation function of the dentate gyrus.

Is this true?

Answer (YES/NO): NO